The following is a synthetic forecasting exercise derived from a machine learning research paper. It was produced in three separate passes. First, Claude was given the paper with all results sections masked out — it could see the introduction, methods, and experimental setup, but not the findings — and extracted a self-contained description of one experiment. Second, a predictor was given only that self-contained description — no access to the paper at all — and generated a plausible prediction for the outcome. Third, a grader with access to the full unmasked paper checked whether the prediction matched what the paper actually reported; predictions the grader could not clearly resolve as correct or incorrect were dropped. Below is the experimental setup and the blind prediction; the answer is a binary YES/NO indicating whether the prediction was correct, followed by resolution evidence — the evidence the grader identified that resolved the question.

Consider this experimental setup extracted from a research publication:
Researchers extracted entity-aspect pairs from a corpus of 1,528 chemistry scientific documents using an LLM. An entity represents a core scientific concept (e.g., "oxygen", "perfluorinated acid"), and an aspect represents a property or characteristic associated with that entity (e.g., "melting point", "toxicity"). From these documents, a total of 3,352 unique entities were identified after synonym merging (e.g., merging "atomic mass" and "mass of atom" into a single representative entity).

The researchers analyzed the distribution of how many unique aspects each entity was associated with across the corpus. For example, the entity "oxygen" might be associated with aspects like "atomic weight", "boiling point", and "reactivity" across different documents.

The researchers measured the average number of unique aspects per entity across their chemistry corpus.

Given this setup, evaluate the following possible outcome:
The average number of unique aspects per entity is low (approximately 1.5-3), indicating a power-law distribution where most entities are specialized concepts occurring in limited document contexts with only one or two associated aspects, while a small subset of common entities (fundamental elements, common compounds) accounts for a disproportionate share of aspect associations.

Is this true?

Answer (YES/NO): NO